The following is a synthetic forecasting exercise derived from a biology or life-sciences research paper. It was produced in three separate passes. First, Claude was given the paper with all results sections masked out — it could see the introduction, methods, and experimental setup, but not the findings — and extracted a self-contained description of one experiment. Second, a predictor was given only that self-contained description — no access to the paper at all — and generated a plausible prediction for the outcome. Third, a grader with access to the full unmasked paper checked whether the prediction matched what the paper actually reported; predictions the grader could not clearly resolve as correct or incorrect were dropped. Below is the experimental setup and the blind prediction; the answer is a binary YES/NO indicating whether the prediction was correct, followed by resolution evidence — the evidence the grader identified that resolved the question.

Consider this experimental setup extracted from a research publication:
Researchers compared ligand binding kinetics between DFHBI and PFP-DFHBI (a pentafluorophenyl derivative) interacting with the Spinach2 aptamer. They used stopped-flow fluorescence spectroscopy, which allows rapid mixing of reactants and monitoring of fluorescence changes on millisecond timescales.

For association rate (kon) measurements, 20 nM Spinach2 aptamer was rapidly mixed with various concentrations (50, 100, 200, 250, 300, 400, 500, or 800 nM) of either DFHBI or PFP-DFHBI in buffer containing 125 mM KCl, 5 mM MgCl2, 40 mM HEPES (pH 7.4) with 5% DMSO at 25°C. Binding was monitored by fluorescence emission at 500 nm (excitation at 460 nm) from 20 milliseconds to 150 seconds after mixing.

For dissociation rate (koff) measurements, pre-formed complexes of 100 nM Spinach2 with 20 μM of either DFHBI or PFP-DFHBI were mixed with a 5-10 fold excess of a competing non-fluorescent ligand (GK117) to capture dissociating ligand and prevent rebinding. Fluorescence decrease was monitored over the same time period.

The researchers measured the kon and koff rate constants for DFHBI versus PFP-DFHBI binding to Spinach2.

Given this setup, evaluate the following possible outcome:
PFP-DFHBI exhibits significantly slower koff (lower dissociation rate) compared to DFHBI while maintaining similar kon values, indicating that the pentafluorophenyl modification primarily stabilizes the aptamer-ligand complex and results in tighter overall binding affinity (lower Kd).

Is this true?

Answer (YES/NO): NO